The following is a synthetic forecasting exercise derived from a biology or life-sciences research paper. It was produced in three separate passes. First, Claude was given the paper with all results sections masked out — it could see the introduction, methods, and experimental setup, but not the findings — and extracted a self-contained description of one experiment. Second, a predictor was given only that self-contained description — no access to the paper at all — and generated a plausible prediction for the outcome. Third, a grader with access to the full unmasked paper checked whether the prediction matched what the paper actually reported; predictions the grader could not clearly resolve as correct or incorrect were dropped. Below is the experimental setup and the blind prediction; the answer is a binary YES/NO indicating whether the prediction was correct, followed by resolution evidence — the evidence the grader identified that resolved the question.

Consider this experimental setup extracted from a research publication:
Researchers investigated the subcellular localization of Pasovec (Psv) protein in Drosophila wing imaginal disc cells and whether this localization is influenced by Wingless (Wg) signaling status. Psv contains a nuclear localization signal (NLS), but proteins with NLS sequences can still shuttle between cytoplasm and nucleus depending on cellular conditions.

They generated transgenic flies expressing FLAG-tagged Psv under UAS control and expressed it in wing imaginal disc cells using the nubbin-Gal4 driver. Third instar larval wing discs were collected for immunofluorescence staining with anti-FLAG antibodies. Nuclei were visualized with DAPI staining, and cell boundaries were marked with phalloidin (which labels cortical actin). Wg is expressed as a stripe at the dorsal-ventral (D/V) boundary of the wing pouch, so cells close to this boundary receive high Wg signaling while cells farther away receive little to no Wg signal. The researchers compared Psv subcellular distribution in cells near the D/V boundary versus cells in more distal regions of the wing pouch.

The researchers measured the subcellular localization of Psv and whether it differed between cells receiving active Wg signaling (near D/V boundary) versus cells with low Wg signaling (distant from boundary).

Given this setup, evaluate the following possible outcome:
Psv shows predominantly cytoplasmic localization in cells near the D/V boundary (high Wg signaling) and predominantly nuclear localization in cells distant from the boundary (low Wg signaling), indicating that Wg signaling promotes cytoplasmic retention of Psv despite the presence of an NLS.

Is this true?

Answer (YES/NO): NO